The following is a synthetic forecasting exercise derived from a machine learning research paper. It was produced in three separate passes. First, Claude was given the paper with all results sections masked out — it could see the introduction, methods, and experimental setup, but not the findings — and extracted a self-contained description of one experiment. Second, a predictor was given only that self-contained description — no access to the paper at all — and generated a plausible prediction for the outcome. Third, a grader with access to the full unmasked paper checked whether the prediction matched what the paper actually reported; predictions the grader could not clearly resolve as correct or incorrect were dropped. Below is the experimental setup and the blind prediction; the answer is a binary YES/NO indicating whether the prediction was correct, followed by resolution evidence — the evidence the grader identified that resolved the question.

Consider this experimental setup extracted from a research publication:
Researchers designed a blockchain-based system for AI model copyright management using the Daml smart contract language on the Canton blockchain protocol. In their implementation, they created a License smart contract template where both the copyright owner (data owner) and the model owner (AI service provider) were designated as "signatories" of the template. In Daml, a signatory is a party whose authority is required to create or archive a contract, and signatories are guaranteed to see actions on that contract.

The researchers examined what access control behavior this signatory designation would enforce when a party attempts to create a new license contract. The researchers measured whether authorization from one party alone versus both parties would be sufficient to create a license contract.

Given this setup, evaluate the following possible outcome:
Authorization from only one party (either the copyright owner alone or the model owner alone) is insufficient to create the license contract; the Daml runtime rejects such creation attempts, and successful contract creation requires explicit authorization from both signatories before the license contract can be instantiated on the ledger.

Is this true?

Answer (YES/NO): YES